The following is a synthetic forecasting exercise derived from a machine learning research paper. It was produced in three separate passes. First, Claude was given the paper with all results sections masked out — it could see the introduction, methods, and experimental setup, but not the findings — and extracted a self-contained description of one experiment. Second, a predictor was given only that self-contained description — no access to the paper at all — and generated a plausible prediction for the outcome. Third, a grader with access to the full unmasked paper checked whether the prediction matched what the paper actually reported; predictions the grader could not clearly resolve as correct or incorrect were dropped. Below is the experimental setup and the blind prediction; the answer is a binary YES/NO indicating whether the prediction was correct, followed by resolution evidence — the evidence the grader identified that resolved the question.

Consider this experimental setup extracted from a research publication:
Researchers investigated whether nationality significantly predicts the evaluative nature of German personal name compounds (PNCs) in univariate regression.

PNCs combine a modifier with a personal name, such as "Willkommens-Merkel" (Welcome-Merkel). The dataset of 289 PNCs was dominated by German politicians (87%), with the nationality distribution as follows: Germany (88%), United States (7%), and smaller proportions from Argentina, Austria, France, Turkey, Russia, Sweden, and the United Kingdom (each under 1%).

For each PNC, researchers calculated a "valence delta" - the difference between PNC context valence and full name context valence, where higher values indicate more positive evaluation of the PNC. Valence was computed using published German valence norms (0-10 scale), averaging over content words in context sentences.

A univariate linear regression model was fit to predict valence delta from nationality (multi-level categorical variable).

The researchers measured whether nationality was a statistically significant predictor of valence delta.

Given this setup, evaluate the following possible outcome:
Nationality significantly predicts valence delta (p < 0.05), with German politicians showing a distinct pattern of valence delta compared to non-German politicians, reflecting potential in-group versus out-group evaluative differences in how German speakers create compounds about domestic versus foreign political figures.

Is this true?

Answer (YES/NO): NO